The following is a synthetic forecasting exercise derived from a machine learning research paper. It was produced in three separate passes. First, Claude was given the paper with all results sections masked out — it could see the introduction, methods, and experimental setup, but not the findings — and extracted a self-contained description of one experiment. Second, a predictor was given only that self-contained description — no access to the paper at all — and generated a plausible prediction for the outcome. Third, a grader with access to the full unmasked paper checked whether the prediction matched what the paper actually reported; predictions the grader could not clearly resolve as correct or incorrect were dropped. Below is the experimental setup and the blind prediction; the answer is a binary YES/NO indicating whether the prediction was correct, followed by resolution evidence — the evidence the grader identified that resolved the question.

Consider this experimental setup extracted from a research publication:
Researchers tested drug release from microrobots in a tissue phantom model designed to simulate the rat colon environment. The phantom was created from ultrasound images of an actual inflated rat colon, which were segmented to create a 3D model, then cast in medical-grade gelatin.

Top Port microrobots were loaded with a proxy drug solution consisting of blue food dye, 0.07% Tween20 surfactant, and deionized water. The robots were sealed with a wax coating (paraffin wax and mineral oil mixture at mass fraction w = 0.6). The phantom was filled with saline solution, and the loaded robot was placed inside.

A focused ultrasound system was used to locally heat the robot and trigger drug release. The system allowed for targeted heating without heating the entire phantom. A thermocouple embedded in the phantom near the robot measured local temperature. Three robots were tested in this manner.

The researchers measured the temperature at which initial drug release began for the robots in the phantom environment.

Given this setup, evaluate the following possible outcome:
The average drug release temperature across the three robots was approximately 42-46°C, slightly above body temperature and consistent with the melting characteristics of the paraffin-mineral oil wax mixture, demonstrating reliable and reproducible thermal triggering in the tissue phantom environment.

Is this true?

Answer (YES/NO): NO